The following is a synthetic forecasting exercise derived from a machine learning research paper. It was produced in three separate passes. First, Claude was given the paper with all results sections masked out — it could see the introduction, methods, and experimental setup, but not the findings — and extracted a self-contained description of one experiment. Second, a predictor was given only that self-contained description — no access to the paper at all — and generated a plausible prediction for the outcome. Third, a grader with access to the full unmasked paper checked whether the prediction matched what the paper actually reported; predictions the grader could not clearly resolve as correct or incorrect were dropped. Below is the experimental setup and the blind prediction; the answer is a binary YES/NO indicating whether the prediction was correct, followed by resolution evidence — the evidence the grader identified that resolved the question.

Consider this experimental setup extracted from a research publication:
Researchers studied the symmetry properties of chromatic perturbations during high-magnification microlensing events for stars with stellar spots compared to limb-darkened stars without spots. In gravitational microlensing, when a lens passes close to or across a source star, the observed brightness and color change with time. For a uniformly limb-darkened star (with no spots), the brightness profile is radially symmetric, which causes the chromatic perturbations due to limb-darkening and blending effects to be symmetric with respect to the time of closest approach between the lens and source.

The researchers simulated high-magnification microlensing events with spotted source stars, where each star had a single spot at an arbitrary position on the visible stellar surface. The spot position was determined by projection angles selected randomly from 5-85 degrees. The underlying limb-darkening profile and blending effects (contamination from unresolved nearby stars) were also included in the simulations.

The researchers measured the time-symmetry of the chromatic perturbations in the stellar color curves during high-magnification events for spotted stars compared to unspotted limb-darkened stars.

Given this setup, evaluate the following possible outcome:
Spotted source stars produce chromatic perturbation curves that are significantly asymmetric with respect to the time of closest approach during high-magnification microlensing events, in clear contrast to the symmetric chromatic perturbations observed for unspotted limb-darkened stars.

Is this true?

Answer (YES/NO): YES